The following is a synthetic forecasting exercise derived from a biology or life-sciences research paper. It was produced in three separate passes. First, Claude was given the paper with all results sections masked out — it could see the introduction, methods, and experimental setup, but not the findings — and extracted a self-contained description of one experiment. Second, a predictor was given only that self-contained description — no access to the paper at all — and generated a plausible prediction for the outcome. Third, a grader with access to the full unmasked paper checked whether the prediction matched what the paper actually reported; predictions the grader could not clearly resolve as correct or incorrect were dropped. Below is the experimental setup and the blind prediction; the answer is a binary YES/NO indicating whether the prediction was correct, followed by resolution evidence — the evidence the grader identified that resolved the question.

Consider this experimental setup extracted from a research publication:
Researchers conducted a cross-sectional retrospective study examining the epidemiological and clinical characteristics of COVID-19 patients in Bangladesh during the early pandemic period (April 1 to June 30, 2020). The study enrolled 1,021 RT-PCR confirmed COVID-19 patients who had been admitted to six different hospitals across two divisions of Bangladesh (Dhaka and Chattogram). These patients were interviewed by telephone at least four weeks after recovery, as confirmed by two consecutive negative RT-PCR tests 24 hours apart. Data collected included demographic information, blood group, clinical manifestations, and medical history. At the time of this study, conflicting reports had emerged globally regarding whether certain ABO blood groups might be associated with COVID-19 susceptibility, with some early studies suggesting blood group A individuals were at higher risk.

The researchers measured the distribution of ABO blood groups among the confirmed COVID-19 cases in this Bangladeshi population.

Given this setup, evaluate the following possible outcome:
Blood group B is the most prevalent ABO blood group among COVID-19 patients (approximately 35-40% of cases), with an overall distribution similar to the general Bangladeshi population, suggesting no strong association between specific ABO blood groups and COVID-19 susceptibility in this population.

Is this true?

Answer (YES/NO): YES